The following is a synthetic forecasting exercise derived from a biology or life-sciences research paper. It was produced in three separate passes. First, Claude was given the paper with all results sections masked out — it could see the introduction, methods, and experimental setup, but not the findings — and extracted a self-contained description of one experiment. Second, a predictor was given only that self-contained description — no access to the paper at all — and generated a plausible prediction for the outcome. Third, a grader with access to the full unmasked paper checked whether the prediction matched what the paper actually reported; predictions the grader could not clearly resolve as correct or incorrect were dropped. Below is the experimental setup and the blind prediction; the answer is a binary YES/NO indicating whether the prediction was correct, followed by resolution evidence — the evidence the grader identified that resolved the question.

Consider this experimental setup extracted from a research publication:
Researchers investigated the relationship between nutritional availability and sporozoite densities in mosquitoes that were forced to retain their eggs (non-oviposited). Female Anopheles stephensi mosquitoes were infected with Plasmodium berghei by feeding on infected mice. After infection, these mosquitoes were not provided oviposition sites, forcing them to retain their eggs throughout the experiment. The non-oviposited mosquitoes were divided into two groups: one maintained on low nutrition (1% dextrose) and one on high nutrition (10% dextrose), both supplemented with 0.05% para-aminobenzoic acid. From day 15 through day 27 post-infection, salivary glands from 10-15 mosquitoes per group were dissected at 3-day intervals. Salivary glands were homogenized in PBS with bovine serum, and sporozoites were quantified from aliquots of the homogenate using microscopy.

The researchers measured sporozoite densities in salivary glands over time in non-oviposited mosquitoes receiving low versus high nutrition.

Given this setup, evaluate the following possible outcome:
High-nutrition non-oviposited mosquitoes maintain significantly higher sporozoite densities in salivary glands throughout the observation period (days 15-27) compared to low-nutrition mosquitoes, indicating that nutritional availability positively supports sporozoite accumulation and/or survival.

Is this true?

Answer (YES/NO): NO